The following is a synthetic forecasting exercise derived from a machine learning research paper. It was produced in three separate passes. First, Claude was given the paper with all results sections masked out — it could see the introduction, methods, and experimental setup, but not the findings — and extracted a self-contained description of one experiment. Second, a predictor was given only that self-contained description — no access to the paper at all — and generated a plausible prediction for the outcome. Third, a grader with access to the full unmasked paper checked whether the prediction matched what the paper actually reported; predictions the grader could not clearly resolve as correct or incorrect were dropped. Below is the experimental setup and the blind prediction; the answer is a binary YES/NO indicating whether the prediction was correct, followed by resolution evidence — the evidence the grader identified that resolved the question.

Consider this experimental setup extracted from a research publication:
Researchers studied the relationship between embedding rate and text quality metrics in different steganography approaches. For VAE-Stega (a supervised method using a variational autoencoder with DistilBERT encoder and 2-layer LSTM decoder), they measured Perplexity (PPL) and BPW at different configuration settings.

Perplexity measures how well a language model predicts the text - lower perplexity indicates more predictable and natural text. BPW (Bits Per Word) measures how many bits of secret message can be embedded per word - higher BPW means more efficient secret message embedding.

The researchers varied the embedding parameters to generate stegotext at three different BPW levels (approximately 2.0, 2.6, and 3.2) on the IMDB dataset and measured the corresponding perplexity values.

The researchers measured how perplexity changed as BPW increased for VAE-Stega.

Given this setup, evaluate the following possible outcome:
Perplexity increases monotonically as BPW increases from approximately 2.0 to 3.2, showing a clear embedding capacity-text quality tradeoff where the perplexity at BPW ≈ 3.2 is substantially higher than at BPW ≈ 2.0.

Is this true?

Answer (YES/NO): YES